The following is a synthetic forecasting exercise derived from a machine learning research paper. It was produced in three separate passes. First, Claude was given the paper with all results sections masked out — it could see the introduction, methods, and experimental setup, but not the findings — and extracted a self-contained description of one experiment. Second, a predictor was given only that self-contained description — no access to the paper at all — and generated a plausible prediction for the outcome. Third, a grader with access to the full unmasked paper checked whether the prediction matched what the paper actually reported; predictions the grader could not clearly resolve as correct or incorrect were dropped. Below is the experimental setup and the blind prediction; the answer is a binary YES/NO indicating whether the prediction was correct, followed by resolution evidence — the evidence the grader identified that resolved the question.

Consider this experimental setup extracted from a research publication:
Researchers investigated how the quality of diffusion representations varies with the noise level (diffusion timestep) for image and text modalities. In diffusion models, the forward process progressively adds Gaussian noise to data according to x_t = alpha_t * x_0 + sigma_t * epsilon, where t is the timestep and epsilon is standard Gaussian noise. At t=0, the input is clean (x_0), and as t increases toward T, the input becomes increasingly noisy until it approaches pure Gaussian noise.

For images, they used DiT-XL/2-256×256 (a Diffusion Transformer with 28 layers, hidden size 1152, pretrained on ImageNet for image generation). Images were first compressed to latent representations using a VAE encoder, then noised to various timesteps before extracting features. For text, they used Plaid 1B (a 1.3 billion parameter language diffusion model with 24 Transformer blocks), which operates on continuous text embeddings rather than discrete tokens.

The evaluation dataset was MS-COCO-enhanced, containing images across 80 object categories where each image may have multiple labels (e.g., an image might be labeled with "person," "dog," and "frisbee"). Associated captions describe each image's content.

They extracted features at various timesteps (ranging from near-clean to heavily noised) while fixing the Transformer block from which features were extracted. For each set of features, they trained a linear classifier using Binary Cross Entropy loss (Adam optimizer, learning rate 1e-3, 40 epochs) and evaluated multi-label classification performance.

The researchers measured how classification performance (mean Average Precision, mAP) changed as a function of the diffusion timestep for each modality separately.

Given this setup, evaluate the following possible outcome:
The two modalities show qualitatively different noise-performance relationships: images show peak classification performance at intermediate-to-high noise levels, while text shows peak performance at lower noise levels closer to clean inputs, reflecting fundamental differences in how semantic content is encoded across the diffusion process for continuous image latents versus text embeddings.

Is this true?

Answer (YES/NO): YES